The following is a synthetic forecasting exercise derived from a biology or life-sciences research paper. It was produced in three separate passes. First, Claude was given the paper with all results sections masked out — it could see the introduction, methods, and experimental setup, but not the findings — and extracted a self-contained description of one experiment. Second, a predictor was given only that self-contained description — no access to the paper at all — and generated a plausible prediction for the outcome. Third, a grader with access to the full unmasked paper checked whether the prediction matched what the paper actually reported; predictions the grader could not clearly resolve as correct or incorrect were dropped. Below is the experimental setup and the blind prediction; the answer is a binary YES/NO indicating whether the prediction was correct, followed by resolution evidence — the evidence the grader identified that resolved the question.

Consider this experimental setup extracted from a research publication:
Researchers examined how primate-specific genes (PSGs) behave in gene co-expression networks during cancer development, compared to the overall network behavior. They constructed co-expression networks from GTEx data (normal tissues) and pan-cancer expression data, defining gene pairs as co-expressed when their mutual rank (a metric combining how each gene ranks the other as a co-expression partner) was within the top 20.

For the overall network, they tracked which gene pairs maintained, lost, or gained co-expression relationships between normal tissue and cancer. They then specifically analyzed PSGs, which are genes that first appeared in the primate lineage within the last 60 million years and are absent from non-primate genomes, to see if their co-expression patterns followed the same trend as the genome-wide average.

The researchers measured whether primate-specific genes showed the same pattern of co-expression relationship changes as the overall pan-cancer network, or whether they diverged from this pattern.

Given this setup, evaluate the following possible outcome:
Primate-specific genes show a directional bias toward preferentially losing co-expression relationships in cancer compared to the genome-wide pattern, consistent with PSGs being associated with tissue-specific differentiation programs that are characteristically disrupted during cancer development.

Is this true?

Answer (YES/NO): NO